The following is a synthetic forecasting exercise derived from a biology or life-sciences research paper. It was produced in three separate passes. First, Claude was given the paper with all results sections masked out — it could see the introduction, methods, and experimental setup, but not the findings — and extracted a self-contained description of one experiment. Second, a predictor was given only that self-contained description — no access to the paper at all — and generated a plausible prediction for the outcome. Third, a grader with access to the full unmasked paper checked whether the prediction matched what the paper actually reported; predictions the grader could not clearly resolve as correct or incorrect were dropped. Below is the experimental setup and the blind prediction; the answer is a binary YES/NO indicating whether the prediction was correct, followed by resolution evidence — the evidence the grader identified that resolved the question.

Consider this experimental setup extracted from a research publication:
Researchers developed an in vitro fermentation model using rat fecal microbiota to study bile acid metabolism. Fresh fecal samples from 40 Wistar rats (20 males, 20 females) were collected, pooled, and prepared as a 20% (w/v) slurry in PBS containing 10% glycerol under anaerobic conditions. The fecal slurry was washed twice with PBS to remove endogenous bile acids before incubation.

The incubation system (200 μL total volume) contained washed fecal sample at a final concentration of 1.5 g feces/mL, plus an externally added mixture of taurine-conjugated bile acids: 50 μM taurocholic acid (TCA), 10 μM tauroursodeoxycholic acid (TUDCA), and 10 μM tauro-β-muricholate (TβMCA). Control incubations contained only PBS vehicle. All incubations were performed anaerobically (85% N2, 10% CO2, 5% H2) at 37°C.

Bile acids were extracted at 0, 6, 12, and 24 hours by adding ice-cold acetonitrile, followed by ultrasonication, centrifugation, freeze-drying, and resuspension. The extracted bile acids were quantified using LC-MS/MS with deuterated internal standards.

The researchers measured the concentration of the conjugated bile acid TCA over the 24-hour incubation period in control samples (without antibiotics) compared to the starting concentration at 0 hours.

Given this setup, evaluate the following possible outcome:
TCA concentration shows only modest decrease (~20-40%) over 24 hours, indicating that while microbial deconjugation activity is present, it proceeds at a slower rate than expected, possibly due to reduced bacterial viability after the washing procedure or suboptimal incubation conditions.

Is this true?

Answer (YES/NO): NO